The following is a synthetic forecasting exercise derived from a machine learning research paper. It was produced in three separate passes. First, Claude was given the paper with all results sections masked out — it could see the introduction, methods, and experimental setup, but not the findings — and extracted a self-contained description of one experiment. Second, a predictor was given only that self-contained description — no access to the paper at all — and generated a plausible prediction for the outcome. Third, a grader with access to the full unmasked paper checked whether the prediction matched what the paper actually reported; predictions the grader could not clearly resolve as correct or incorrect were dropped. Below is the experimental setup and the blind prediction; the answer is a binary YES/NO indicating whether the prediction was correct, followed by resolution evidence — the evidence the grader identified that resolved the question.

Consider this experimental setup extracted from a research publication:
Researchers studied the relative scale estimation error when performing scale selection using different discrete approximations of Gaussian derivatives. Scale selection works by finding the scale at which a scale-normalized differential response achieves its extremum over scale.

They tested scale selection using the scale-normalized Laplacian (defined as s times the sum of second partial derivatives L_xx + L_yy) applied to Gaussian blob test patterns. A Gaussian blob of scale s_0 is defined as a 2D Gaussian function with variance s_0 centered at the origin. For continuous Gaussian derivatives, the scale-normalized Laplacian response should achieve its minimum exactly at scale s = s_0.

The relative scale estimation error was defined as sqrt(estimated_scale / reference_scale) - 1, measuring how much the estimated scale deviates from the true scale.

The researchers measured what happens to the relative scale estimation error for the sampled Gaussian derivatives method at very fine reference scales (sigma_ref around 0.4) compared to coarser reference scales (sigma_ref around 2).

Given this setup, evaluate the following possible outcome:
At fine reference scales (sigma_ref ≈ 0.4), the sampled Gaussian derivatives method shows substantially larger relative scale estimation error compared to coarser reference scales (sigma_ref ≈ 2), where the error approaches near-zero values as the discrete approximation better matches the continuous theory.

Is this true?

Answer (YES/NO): YES